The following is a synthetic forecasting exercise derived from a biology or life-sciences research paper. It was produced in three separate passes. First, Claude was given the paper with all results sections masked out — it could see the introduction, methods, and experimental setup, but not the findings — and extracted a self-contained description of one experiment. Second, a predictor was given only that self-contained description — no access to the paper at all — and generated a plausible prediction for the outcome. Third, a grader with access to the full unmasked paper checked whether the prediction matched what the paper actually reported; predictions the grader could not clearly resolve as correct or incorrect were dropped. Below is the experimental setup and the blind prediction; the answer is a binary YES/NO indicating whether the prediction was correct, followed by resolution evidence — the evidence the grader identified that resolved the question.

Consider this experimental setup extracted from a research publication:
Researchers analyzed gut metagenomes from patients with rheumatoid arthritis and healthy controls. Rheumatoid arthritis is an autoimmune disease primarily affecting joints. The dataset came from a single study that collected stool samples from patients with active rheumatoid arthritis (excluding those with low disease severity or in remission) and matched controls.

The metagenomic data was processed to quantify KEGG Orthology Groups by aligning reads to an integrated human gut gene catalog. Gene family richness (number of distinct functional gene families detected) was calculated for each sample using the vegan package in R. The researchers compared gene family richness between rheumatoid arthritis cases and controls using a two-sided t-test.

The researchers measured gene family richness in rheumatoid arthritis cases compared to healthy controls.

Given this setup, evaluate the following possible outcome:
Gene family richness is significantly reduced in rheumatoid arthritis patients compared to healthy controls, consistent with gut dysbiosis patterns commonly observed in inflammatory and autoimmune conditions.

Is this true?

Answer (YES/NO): NO